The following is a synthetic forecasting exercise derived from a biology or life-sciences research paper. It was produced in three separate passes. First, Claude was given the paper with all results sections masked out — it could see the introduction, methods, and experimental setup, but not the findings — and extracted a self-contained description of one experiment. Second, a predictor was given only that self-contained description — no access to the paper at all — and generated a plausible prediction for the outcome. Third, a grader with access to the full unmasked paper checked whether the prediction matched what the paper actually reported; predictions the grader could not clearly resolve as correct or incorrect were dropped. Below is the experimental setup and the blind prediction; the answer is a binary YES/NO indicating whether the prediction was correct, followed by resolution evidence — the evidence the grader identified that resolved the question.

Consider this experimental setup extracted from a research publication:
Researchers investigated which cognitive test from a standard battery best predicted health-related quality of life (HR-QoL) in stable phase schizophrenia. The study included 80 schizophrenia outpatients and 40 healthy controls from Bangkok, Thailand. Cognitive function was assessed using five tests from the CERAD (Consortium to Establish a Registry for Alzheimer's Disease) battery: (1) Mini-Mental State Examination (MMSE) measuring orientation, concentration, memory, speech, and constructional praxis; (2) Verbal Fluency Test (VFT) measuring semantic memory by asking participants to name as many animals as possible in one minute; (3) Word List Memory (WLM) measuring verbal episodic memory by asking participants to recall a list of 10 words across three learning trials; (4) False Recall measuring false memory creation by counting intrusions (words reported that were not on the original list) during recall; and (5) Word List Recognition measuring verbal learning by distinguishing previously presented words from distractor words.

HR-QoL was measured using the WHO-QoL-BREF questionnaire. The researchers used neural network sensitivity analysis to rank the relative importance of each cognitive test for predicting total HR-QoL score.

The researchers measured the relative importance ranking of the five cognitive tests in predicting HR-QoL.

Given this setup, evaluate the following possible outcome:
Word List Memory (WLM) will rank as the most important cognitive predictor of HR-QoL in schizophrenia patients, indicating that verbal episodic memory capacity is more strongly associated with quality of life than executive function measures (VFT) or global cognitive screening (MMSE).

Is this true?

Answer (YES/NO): NO